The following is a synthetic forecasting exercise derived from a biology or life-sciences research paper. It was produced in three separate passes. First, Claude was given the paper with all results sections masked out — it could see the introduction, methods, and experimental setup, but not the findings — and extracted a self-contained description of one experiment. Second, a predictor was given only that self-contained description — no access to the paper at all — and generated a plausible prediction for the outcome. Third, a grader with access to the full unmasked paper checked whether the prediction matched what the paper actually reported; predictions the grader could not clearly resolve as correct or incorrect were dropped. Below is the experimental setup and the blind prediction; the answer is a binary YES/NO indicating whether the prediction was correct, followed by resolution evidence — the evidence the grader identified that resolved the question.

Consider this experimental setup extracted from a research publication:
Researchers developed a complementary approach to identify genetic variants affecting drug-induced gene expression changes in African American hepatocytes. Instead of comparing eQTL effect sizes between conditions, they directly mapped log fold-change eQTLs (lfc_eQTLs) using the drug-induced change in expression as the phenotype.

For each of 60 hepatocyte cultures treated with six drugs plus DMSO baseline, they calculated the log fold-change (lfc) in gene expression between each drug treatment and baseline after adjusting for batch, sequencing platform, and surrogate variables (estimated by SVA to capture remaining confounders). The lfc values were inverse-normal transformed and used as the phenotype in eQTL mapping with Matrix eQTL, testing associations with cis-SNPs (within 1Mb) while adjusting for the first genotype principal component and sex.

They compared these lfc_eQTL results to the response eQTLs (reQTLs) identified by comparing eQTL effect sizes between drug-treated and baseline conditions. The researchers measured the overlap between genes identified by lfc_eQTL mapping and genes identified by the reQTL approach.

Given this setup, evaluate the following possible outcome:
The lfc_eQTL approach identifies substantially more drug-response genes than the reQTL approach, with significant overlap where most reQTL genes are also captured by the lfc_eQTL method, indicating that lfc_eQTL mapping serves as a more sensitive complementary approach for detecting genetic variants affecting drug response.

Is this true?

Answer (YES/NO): NO